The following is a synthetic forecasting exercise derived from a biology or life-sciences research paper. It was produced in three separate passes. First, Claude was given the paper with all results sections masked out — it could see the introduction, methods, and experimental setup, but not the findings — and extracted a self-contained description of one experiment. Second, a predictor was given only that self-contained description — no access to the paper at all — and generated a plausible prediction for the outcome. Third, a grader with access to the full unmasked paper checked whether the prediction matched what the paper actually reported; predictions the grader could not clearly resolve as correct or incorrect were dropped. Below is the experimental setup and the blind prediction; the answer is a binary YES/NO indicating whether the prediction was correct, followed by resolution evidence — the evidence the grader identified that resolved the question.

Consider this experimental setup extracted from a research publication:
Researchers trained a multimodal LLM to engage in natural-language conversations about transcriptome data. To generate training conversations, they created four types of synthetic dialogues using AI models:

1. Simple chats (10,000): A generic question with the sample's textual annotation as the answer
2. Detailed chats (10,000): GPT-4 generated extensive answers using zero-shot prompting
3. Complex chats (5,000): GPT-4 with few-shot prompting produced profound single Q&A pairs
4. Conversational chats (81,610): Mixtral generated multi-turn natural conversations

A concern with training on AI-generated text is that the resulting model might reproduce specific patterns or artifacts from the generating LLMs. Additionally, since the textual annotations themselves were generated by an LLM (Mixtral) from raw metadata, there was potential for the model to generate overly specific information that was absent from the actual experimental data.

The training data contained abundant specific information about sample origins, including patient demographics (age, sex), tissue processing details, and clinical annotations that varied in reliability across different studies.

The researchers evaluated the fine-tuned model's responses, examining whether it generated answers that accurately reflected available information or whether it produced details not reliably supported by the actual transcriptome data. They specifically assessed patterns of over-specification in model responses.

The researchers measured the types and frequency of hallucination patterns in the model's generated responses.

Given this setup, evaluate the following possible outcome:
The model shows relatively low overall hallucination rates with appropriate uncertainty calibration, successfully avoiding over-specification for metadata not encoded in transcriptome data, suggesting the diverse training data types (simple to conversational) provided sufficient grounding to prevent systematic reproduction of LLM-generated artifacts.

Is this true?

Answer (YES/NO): NO